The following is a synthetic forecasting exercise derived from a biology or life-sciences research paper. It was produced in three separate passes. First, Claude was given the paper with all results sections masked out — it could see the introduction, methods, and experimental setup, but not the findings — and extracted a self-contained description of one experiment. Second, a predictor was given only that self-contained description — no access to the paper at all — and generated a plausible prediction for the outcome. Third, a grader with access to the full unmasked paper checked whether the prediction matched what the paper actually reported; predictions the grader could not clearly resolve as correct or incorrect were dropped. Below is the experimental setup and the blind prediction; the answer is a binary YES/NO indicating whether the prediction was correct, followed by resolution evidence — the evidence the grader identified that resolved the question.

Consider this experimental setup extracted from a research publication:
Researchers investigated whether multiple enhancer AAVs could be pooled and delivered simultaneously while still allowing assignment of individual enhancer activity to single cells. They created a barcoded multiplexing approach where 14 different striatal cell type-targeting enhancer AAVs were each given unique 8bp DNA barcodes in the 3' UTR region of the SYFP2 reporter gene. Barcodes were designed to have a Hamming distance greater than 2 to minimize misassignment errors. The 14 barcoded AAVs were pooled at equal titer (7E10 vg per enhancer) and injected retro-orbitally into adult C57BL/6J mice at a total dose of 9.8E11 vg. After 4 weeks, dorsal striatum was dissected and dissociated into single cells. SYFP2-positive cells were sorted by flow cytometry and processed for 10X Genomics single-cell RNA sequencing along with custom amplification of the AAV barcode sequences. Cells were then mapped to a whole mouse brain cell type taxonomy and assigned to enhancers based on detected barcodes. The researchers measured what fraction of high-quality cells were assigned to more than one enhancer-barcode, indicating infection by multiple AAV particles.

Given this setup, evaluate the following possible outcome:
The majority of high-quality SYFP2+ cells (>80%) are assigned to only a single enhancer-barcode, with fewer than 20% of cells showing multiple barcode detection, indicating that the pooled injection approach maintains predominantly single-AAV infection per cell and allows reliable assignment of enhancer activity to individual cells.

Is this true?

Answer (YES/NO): NO